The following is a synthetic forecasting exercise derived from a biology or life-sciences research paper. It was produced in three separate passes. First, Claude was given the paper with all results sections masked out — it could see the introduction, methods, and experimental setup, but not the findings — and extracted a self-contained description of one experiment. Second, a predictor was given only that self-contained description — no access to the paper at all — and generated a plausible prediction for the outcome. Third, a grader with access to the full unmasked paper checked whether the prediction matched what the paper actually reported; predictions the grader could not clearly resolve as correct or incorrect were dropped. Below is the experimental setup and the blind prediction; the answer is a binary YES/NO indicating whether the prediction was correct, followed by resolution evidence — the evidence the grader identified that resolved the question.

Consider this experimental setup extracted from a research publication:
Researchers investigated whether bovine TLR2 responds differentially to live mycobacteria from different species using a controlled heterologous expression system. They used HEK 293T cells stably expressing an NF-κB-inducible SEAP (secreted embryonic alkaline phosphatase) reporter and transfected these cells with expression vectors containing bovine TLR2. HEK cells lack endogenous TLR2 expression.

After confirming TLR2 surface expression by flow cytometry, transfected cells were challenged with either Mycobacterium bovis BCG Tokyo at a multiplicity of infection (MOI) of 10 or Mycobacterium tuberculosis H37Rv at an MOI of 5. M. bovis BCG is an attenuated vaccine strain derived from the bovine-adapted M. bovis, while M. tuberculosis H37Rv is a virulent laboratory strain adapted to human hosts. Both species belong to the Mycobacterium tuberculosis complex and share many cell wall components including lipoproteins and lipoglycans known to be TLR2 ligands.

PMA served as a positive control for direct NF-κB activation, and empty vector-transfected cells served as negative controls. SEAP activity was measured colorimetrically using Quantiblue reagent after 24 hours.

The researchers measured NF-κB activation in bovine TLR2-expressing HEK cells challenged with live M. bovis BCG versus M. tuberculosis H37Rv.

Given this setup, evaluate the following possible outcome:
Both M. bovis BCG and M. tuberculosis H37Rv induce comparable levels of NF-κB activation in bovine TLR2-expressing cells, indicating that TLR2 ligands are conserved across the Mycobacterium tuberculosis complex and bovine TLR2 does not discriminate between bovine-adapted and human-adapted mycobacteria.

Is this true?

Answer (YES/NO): NO